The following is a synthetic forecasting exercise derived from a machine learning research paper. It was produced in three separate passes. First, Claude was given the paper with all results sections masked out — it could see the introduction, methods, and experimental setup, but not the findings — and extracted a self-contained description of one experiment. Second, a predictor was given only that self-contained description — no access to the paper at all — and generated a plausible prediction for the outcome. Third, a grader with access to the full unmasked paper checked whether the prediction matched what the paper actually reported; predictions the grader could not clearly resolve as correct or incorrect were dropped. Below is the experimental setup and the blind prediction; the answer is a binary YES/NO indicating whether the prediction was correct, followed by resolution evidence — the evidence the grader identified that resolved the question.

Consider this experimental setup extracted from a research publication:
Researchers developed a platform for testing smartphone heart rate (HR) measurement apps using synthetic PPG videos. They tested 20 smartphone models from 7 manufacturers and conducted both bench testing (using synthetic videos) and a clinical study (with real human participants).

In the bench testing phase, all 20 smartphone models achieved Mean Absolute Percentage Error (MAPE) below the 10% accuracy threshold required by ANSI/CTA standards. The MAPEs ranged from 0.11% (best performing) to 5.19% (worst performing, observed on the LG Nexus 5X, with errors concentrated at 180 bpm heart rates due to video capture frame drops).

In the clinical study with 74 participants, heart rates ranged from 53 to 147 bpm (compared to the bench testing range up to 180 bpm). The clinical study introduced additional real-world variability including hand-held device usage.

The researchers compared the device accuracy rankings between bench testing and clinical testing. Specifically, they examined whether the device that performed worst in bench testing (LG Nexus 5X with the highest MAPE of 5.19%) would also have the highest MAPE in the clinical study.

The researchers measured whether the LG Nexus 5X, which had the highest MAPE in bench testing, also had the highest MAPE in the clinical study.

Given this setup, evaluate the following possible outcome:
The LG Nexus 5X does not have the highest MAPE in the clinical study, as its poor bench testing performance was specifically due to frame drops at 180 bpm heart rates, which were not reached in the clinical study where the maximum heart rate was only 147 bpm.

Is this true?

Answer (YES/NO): YES